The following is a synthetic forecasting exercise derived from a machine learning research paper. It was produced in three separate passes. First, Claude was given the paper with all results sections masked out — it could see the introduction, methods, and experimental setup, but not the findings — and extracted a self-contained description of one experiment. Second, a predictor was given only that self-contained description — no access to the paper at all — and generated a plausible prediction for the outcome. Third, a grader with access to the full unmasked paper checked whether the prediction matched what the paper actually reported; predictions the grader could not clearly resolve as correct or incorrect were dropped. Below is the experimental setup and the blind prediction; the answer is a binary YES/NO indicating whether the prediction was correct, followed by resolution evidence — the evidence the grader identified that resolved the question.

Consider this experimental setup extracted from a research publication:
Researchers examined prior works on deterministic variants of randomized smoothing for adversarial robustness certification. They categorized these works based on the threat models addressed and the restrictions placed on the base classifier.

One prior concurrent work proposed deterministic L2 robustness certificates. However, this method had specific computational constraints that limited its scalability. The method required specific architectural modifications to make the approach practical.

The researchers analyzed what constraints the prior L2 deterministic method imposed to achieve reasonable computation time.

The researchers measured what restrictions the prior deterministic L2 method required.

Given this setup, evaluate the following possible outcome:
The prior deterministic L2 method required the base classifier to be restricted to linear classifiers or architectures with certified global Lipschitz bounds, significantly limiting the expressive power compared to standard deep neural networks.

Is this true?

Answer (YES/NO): NO